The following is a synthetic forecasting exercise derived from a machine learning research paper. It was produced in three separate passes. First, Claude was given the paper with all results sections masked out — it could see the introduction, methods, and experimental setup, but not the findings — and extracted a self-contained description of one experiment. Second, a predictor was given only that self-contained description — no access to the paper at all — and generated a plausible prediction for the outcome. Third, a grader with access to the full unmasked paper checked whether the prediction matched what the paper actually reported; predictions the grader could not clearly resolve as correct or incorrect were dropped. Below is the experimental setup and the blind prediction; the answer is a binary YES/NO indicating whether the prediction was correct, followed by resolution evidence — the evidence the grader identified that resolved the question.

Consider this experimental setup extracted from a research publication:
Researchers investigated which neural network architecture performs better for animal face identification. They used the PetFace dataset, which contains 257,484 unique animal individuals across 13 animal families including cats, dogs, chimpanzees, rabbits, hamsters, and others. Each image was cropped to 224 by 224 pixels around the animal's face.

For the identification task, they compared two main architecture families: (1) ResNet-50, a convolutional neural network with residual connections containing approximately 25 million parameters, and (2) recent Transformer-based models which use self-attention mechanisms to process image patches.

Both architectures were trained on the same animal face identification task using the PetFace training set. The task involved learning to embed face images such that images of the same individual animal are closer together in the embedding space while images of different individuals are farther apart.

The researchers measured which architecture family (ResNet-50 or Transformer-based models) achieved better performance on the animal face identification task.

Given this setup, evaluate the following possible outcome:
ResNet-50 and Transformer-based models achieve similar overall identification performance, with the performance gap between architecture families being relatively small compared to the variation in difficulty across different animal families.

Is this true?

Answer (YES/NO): NO